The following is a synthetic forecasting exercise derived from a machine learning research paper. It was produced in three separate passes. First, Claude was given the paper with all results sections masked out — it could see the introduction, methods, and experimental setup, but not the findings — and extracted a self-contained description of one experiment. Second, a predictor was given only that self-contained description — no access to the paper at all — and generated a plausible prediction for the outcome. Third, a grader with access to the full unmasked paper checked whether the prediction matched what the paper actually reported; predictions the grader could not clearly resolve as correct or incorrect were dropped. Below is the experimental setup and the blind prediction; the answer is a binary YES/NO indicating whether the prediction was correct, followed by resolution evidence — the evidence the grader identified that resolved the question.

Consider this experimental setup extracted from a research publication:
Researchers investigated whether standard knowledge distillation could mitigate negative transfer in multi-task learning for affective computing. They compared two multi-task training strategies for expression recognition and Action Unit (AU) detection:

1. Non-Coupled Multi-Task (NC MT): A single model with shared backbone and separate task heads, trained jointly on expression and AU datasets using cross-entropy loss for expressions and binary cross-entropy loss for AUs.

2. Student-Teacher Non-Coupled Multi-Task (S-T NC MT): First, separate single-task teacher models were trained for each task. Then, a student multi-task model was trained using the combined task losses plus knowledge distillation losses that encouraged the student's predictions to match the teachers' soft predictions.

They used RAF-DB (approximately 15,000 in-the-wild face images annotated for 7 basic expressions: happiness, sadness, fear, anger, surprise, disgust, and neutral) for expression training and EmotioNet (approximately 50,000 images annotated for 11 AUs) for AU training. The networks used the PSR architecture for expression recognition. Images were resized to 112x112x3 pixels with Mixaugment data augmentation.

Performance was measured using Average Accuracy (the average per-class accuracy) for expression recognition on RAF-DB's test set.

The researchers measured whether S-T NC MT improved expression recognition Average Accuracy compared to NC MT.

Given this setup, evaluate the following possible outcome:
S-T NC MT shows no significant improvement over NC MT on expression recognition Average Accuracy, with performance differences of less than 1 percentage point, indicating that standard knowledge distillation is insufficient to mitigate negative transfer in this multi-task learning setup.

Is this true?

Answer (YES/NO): NO